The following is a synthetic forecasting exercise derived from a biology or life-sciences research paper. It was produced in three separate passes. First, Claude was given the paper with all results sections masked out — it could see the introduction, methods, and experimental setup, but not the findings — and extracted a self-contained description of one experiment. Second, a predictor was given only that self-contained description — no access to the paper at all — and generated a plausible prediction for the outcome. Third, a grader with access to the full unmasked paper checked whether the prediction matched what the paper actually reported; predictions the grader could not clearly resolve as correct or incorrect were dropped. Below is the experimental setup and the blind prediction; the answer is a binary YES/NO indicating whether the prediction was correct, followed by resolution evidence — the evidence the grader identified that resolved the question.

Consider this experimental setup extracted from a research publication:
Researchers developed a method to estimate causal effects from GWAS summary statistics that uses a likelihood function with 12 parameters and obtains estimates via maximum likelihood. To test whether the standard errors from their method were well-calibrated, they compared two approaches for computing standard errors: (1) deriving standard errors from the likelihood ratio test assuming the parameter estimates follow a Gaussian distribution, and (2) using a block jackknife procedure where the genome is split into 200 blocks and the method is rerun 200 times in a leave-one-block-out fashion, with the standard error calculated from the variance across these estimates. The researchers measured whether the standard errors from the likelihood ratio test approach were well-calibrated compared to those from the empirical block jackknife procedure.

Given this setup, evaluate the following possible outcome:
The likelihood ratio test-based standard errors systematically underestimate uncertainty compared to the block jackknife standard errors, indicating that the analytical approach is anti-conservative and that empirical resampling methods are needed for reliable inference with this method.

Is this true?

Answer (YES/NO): NO